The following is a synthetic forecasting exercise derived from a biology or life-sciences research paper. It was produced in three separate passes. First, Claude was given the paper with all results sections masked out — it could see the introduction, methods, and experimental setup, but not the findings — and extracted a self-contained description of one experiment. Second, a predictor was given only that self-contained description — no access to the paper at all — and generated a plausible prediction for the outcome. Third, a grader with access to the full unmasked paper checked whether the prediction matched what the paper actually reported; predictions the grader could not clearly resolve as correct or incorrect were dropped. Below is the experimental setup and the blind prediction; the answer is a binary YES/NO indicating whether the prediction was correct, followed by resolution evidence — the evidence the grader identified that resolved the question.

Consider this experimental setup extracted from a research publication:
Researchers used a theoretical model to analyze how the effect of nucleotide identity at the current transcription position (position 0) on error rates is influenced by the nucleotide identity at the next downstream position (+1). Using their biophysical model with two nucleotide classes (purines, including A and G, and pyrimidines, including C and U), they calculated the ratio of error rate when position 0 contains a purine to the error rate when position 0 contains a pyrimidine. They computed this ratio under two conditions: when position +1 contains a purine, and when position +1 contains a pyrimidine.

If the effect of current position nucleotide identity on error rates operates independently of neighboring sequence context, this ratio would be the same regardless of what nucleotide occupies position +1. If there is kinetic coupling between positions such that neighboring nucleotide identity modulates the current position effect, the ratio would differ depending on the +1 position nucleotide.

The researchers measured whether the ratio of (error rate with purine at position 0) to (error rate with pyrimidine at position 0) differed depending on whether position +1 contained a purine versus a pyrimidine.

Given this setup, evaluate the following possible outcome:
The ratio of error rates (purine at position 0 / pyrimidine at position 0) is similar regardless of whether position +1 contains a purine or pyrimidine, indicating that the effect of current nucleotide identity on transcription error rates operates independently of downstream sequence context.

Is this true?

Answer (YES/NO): YES